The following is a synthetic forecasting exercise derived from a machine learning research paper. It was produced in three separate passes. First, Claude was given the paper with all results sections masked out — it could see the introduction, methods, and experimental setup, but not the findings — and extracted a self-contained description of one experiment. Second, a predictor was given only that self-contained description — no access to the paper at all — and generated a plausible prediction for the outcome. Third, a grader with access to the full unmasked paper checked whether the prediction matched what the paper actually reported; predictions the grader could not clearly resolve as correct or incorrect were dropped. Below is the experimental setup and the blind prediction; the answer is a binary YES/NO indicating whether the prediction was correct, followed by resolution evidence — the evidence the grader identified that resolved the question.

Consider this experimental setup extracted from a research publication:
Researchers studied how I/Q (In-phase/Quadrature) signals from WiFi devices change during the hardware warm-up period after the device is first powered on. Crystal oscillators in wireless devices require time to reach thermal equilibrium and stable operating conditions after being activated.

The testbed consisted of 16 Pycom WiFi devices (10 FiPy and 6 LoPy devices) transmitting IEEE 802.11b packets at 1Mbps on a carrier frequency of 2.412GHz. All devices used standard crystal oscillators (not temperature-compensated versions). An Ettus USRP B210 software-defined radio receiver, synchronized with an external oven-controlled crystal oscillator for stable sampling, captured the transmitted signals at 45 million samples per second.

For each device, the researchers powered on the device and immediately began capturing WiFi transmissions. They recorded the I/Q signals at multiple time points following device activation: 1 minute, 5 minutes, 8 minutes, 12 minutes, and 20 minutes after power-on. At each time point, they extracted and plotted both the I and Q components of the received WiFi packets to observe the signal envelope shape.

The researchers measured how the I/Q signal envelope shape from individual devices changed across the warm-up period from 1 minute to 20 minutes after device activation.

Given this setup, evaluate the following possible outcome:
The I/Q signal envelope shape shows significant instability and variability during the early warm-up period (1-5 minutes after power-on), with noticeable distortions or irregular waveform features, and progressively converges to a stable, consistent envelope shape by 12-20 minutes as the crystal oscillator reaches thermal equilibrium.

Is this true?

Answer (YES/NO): YES